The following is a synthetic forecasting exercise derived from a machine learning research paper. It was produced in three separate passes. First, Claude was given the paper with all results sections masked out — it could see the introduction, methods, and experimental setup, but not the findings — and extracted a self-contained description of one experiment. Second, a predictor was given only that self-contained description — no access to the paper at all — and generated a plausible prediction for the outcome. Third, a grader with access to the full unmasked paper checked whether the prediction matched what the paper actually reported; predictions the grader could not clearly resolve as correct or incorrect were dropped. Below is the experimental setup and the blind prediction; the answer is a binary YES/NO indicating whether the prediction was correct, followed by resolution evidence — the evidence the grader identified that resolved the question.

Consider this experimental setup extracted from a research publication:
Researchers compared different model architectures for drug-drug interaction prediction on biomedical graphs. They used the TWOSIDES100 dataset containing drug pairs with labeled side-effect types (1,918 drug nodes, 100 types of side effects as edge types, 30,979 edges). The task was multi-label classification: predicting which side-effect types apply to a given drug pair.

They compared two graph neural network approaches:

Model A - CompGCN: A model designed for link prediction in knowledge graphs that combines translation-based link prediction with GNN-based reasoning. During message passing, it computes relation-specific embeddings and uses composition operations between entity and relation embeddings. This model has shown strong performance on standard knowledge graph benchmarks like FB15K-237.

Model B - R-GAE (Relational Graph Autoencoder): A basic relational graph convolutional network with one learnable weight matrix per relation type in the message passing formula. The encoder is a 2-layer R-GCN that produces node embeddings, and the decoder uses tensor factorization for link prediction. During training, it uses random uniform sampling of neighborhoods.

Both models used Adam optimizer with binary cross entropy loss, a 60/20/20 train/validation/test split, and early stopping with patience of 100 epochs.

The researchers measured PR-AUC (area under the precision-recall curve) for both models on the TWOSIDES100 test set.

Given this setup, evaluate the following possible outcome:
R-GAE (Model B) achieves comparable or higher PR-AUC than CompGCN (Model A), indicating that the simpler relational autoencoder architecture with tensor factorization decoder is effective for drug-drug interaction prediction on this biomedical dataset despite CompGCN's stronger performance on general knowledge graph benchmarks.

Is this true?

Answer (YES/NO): YES